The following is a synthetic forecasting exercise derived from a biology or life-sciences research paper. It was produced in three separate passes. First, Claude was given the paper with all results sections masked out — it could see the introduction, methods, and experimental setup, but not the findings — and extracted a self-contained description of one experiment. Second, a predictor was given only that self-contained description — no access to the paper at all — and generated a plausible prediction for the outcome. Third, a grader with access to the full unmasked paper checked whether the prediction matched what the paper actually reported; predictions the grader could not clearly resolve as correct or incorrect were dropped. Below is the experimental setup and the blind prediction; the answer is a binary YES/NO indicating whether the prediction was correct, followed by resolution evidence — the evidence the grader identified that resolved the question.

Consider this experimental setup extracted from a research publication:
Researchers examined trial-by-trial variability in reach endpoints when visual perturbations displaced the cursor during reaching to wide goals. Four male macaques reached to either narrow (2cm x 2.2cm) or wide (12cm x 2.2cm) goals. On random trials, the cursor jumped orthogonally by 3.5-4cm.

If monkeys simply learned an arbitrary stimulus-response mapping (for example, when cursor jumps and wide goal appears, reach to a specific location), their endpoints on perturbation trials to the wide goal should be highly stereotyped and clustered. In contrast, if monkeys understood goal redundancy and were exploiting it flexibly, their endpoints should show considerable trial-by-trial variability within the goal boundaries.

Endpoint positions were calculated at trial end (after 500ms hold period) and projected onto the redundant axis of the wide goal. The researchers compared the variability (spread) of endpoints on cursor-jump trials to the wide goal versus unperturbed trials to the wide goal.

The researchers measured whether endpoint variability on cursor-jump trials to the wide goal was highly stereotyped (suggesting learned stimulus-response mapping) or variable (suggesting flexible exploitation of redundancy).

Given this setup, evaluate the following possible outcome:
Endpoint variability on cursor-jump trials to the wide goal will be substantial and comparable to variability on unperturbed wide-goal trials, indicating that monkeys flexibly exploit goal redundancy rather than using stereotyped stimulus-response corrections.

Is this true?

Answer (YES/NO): YES